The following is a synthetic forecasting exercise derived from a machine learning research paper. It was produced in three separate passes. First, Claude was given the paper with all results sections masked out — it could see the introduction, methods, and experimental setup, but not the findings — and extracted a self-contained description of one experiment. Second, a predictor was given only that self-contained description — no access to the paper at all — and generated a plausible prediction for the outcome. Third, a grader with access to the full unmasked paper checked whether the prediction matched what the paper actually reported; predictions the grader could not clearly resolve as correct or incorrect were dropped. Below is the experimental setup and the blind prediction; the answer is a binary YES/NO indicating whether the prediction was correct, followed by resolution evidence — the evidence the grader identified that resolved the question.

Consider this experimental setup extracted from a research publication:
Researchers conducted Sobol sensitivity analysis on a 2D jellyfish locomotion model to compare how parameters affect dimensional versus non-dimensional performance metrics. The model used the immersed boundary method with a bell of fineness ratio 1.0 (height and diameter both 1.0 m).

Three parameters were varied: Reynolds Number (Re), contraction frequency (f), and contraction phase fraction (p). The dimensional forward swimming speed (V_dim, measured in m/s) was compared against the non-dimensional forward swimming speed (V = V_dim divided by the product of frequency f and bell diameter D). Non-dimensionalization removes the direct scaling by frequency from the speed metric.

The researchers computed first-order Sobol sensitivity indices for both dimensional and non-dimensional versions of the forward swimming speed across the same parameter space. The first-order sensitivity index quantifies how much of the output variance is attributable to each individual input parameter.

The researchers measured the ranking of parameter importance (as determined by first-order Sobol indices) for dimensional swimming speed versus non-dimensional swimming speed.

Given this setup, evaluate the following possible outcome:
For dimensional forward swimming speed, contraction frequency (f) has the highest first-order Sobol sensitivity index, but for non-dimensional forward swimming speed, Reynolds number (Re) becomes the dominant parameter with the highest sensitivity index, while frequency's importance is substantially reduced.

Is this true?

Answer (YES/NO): NO